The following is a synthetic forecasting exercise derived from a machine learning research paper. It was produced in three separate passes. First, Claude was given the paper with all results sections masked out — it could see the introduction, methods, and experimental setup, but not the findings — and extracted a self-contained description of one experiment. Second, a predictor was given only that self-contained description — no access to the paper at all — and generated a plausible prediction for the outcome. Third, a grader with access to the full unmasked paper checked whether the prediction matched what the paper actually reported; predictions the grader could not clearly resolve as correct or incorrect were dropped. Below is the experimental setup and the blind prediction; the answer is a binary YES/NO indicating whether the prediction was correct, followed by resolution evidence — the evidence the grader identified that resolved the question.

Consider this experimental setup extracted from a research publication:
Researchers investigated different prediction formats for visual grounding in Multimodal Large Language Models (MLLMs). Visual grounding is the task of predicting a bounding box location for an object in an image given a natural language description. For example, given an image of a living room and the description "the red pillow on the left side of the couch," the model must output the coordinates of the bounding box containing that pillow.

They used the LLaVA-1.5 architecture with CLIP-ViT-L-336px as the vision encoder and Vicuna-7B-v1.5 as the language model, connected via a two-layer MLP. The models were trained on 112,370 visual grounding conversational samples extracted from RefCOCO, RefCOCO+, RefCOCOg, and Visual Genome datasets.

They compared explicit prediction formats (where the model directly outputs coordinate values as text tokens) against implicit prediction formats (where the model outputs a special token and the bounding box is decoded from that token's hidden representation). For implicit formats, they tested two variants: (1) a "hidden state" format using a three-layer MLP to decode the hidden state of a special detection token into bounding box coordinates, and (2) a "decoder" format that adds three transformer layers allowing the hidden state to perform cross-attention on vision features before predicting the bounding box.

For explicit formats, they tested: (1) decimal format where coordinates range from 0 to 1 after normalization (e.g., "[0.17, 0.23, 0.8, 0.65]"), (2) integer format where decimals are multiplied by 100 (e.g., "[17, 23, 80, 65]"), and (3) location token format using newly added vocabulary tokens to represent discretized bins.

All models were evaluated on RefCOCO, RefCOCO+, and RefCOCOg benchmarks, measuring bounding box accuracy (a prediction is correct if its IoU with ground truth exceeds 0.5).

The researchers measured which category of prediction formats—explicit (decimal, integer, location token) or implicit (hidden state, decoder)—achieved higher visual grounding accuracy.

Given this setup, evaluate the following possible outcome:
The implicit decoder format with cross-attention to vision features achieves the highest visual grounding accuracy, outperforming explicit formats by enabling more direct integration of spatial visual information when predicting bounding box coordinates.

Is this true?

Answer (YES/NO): NO